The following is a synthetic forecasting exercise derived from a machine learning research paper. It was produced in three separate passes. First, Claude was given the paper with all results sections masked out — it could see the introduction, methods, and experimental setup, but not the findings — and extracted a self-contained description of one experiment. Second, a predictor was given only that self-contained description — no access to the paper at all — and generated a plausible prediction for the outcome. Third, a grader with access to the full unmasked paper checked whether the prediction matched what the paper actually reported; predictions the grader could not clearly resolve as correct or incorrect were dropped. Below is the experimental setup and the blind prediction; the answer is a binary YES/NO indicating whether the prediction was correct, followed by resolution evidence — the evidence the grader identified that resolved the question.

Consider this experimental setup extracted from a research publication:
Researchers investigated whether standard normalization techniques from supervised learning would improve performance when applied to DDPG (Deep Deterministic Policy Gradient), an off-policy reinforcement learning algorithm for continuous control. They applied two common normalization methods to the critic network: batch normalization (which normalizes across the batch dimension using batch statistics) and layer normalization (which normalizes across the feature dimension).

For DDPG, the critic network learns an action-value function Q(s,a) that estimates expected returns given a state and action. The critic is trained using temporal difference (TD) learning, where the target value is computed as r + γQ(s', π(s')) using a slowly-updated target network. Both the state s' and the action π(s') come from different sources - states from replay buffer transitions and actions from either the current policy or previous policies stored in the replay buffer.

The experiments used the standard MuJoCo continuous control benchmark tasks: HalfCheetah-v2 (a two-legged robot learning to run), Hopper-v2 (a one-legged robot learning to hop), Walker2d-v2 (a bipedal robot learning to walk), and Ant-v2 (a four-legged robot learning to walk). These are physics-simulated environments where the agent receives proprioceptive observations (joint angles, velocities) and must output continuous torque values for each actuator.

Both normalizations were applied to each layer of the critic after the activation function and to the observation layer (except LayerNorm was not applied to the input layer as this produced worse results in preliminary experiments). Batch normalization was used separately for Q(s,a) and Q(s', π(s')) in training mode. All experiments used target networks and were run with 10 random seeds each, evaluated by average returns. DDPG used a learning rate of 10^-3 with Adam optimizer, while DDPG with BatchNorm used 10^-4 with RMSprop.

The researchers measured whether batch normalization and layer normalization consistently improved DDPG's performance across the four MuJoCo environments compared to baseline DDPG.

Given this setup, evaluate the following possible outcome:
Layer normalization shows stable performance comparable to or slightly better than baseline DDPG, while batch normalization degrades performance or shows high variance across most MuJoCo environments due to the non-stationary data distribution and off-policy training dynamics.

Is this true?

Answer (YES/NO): NO